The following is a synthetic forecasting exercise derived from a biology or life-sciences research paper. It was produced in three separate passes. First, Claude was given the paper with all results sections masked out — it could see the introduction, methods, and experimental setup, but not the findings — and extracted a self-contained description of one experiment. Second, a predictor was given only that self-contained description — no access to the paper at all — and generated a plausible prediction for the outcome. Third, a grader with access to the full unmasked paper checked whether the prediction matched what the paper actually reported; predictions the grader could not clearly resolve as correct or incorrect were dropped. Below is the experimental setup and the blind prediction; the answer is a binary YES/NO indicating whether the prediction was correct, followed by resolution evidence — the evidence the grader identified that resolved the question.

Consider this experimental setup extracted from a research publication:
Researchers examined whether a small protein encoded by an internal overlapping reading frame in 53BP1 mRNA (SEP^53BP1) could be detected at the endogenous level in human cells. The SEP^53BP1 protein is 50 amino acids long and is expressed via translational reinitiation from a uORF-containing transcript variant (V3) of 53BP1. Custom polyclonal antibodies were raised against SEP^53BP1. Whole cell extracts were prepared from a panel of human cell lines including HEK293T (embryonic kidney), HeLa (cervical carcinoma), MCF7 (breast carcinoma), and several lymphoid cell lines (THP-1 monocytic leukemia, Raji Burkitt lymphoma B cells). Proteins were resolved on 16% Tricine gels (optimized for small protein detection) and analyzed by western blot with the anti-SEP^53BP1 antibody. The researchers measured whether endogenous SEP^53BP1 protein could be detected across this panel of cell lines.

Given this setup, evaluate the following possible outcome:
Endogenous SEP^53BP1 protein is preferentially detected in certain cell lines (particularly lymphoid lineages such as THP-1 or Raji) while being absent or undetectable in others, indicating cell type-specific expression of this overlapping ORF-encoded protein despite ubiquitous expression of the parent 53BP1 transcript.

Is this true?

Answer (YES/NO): YES